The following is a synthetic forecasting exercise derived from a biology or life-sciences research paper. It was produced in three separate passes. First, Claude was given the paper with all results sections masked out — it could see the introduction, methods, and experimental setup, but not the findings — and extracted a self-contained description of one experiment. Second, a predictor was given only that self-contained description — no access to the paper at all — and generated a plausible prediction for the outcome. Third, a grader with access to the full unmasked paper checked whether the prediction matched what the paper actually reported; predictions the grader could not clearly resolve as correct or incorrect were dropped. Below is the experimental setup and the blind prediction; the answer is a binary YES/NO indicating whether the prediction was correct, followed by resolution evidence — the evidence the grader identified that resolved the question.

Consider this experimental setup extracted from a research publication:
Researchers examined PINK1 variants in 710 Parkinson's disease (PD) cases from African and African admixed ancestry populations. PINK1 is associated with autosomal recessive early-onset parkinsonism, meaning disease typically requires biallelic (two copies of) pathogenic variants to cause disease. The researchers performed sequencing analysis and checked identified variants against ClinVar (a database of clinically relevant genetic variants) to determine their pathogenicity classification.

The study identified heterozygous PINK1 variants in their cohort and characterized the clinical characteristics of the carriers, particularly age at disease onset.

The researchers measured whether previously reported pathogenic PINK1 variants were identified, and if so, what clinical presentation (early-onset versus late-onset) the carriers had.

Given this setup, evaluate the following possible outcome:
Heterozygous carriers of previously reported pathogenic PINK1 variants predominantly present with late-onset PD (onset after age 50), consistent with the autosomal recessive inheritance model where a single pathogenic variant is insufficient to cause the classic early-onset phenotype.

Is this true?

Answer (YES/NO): YES